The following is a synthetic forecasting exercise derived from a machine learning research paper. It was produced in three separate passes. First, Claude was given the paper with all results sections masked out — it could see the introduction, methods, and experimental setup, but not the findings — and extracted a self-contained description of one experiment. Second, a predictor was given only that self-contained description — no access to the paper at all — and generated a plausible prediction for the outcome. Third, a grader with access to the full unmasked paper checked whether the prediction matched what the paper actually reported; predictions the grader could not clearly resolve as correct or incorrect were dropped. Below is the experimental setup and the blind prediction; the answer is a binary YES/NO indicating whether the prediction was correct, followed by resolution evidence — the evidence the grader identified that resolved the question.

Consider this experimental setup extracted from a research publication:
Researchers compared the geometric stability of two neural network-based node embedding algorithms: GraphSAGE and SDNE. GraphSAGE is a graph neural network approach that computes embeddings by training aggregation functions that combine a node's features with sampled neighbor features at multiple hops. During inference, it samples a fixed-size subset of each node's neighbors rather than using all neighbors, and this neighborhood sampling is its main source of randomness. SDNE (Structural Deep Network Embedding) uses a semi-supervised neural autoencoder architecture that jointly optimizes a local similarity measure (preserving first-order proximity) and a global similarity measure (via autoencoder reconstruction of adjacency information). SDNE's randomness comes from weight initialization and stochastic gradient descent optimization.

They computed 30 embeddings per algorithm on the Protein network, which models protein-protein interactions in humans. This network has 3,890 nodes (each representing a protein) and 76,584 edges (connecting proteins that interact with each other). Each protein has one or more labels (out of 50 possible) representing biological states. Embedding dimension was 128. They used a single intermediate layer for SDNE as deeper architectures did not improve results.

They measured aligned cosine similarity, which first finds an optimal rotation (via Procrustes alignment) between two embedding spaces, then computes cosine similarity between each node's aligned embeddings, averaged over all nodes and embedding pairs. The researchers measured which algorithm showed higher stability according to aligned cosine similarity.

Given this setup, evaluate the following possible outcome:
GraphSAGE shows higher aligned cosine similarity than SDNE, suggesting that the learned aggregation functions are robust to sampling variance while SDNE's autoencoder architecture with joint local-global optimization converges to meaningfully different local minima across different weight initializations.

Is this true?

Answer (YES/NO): NO